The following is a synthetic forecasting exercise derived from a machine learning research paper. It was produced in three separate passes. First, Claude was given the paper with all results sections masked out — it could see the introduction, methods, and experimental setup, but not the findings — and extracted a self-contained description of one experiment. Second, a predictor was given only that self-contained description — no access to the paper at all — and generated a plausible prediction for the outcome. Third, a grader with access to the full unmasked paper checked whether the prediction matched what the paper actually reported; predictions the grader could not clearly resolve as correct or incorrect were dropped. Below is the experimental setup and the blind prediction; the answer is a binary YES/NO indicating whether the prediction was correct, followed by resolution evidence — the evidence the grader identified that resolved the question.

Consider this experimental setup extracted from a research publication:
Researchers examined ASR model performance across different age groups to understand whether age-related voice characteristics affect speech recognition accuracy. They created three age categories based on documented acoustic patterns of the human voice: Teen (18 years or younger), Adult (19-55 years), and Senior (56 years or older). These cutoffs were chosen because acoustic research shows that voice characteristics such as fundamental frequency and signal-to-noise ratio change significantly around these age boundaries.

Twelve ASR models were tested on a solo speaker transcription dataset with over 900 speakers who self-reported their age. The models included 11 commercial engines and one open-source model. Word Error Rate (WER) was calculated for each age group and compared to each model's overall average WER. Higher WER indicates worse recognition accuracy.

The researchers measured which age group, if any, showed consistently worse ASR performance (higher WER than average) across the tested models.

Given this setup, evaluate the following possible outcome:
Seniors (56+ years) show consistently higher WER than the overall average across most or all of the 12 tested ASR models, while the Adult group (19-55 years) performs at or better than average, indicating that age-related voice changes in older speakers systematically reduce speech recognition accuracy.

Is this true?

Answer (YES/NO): NO